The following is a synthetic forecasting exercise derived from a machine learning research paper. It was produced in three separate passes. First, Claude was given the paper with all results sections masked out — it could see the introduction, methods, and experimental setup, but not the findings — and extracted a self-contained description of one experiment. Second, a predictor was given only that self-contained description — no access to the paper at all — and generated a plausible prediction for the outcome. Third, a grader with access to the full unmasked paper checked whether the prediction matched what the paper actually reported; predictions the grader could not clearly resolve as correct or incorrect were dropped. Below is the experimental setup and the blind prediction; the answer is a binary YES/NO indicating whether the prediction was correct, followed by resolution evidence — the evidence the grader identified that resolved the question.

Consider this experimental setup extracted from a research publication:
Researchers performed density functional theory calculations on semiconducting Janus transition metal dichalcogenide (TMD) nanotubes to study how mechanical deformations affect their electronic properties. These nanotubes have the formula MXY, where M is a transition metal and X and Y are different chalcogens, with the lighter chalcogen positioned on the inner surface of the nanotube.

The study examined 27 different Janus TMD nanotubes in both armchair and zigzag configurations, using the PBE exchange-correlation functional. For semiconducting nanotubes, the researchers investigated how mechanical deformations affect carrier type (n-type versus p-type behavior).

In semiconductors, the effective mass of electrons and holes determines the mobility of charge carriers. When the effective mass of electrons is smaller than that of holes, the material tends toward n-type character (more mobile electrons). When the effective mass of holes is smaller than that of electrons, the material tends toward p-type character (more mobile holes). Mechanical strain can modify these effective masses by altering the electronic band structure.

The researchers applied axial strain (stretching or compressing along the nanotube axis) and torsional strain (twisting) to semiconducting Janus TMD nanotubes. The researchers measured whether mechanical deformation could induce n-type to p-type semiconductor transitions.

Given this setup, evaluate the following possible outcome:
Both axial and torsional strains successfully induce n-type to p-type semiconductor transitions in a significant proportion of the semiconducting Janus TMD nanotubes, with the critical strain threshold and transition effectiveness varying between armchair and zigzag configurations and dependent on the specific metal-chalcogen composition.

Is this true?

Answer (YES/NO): YES